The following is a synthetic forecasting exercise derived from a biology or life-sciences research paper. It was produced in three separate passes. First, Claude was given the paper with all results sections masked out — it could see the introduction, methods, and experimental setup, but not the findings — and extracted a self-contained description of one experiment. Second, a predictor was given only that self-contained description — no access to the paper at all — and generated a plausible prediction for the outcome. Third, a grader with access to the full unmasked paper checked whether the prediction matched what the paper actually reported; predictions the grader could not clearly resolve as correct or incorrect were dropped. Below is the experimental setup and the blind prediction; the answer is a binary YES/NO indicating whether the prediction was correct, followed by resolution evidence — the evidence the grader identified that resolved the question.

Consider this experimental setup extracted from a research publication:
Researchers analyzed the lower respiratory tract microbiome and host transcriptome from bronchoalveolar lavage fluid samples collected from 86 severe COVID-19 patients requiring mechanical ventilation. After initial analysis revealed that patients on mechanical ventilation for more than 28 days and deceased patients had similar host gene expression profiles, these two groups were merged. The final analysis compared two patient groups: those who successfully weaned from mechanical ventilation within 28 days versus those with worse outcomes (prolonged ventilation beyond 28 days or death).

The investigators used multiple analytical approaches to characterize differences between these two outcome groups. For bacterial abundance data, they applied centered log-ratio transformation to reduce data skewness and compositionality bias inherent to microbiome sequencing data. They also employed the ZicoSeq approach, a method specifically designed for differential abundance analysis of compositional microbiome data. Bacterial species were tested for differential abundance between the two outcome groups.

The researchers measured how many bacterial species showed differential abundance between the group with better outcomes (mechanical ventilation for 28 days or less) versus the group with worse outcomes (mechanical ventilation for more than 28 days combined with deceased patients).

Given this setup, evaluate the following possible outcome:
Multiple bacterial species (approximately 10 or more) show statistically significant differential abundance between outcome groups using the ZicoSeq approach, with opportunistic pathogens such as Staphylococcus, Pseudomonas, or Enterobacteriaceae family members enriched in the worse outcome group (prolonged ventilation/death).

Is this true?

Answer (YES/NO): NO